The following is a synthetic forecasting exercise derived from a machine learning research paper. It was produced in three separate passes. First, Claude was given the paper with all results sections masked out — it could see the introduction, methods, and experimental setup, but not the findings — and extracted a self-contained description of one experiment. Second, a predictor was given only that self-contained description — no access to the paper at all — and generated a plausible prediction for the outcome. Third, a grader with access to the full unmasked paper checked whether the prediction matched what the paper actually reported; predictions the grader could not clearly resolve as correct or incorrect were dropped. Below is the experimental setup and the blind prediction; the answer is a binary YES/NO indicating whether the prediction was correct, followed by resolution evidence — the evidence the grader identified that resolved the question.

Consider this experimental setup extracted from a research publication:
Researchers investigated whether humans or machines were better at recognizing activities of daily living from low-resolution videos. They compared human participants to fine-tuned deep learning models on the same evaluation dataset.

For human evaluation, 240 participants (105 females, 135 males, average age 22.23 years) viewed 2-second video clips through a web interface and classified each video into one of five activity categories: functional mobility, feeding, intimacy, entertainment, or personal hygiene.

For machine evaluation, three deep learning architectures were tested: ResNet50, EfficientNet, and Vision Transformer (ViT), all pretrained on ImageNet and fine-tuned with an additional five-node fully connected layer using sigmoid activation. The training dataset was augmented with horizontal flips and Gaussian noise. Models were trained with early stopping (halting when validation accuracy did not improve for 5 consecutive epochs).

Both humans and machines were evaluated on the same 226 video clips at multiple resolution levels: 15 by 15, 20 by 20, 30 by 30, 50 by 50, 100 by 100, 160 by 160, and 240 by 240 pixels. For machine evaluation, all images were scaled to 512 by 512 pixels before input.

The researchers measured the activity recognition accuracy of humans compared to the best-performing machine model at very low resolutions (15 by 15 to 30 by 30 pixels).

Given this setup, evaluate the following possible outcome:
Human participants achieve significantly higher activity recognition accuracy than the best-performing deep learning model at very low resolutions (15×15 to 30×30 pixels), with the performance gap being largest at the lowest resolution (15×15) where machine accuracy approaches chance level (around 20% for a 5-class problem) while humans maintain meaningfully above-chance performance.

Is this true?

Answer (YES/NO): NO